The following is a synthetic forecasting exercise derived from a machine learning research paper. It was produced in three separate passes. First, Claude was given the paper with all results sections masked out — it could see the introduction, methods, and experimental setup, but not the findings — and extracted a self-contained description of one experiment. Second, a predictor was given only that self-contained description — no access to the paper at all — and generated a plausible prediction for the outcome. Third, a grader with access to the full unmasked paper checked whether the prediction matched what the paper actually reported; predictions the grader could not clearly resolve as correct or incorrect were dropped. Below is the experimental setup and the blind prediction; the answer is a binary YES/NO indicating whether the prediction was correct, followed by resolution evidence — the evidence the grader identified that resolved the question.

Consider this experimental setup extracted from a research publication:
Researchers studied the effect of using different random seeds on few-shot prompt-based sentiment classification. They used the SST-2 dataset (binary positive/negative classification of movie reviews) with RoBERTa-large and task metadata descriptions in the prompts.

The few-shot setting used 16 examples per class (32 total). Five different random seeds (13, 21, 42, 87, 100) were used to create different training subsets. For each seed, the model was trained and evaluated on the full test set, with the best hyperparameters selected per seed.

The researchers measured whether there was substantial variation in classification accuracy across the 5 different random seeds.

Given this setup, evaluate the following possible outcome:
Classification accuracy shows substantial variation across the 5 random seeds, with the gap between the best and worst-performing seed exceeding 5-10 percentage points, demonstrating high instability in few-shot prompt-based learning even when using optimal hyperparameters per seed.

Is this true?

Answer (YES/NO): NO